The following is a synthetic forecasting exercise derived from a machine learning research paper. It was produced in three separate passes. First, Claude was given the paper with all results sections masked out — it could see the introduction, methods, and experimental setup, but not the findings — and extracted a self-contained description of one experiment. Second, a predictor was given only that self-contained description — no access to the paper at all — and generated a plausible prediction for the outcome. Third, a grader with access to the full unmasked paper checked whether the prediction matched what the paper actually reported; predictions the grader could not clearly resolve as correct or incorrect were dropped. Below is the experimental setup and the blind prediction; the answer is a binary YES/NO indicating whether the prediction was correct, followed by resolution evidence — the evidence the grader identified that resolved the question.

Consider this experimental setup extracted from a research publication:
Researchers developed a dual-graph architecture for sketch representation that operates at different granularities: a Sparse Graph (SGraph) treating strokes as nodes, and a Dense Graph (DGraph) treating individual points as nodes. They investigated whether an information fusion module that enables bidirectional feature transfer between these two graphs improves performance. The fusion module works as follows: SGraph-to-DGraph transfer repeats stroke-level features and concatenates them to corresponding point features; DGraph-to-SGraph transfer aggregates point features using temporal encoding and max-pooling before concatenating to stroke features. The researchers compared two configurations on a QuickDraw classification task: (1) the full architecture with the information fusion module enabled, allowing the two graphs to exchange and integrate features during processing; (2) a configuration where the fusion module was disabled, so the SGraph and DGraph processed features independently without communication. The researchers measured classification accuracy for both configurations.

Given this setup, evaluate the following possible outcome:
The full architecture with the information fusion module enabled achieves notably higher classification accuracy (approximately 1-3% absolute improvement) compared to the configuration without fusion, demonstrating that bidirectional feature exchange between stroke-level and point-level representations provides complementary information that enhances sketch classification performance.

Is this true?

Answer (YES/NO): YES